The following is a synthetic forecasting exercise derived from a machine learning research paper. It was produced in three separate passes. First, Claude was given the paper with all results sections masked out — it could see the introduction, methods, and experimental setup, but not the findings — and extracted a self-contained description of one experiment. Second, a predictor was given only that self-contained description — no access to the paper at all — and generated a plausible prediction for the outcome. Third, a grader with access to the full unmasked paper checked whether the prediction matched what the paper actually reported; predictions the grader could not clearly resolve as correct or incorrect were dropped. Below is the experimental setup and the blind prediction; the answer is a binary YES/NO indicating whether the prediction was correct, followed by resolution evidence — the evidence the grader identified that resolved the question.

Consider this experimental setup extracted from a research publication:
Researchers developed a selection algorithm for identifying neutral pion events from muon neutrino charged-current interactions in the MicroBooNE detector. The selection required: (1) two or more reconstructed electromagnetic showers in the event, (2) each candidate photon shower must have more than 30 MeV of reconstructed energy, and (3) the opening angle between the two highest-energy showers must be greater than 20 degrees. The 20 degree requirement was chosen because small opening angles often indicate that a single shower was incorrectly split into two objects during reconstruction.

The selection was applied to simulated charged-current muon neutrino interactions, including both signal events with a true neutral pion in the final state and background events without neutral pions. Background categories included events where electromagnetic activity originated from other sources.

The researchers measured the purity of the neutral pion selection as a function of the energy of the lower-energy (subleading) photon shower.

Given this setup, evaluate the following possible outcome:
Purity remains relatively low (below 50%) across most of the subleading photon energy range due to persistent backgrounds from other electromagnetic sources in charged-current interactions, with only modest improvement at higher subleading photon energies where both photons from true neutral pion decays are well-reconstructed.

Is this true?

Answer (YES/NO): NO